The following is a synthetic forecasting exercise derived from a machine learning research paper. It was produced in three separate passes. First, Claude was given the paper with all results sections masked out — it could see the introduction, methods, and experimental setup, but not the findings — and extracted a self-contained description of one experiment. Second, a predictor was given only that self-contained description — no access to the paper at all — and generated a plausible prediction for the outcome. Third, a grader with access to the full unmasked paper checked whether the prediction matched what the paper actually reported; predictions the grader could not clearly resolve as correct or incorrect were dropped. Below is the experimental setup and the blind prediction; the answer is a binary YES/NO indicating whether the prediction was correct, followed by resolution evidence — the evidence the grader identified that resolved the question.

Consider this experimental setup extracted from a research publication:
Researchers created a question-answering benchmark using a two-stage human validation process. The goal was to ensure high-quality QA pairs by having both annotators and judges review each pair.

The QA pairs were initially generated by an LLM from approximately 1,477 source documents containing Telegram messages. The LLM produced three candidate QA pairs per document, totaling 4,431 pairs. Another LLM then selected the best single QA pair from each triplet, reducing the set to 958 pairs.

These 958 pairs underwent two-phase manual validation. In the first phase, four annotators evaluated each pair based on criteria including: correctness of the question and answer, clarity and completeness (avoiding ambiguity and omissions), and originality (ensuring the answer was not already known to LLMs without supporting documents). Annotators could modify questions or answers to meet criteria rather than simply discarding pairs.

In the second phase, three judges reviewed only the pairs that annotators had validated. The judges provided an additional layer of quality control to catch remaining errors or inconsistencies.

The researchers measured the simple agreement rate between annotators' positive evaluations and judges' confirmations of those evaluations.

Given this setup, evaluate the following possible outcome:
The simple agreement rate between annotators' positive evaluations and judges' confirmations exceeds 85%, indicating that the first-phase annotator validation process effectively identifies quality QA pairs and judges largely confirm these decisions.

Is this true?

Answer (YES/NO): YES